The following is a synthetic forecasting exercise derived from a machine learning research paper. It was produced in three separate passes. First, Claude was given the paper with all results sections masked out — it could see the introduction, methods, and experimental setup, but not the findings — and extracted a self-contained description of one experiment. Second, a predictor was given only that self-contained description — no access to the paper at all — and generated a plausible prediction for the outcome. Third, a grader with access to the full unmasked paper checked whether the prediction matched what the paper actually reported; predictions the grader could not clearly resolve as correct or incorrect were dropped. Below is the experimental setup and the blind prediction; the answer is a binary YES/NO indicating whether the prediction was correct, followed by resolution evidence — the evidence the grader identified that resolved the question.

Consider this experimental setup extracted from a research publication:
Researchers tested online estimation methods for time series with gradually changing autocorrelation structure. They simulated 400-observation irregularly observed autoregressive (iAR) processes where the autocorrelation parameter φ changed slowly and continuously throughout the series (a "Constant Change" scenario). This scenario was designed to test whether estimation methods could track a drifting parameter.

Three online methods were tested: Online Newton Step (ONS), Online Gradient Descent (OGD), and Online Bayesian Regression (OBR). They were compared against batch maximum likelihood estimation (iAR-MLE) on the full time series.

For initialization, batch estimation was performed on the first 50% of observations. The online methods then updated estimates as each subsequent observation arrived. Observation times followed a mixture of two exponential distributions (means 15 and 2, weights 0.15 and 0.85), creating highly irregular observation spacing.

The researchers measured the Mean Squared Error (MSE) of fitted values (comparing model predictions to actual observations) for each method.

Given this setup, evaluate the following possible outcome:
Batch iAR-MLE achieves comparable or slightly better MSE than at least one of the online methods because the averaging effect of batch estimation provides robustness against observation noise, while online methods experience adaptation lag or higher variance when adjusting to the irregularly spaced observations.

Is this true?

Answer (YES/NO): YES